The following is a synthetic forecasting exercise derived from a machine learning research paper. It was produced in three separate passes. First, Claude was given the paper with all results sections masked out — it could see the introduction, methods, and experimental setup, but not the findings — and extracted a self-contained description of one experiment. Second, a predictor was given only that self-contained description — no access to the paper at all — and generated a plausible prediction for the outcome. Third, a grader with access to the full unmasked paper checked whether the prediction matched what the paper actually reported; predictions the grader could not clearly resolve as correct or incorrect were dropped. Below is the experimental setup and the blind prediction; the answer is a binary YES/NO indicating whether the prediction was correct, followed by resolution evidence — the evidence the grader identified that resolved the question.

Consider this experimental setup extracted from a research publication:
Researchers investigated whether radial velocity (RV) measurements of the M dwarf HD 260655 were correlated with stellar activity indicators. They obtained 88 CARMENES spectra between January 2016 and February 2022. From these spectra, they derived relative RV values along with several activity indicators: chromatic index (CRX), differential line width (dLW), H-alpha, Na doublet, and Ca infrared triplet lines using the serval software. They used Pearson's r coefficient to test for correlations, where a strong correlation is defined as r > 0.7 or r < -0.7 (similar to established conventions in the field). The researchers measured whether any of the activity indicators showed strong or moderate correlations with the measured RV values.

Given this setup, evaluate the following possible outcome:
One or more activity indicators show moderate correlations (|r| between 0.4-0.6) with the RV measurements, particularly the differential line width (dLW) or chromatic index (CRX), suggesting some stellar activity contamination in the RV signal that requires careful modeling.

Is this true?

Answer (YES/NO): NO